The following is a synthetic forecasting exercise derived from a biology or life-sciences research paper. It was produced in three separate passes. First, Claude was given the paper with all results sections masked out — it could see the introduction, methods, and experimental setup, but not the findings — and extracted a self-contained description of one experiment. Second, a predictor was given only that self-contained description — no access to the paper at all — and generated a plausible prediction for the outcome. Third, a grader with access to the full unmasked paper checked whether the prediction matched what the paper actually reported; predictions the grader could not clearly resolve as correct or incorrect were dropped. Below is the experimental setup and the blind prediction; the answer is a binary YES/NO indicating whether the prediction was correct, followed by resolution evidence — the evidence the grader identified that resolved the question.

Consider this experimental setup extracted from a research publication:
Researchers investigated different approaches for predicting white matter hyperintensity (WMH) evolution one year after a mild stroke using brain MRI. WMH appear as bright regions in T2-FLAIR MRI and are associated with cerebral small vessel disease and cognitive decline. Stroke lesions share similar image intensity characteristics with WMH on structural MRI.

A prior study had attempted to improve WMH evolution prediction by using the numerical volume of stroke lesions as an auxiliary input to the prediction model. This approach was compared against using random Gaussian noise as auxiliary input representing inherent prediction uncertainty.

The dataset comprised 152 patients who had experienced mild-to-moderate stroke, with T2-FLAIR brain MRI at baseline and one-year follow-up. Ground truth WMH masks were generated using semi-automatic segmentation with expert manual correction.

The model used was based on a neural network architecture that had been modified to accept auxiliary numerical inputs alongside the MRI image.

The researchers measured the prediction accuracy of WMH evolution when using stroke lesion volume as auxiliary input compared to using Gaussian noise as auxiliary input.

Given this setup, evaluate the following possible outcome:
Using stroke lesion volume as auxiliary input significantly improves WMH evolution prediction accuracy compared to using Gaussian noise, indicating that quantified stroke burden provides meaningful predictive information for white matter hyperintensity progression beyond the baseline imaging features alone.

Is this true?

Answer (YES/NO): NO